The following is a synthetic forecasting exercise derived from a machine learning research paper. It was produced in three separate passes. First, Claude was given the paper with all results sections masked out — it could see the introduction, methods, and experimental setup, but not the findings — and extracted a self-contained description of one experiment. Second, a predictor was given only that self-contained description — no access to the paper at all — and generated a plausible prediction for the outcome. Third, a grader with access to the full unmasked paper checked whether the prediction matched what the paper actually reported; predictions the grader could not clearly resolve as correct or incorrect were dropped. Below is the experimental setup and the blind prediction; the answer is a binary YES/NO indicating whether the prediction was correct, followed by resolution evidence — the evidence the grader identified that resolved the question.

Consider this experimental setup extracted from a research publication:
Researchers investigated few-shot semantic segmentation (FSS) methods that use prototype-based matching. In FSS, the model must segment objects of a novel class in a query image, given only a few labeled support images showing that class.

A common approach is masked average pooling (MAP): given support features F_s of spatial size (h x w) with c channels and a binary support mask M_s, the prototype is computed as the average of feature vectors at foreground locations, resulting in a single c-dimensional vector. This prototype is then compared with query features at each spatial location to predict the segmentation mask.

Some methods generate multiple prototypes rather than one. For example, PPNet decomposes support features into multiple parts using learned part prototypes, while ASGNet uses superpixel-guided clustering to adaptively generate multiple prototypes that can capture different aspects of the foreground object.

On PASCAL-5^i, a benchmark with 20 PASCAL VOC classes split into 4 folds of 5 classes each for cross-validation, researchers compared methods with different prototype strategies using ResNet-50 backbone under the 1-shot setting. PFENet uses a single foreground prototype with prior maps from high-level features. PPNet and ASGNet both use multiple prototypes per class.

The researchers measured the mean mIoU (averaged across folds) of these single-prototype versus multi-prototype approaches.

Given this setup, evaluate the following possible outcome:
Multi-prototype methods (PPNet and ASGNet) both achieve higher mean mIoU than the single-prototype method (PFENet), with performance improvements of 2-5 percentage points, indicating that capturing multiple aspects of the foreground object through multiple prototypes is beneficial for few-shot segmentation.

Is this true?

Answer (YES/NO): NO